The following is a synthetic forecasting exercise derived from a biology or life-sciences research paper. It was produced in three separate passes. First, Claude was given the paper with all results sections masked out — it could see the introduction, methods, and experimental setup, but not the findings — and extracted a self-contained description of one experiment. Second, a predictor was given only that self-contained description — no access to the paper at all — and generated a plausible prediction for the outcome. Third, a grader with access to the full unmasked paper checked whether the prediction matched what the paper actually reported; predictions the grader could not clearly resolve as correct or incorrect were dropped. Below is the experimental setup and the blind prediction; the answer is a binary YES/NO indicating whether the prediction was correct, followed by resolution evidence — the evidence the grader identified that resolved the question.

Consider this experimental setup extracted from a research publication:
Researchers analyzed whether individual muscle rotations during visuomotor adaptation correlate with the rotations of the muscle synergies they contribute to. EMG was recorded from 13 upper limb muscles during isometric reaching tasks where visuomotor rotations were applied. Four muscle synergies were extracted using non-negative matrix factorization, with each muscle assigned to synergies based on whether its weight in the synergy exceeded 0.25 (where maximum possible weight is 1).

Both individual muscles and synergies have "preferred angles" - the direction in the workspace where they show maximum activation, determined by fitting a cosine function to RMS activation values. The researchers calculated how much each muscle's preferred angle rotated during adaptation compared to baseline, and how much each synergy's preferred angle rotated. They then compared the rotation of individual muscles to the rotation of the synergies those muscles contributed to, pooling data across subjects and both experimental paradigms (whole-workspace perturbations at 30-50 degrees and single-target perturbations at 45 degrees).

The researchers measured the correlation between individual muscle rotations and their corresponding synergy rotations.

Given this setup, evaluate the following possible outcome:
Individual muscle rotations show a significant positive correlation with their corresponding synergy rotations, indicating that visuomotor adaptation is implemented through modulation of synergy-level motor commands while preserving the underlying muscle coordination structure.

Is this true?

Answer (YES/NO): YES